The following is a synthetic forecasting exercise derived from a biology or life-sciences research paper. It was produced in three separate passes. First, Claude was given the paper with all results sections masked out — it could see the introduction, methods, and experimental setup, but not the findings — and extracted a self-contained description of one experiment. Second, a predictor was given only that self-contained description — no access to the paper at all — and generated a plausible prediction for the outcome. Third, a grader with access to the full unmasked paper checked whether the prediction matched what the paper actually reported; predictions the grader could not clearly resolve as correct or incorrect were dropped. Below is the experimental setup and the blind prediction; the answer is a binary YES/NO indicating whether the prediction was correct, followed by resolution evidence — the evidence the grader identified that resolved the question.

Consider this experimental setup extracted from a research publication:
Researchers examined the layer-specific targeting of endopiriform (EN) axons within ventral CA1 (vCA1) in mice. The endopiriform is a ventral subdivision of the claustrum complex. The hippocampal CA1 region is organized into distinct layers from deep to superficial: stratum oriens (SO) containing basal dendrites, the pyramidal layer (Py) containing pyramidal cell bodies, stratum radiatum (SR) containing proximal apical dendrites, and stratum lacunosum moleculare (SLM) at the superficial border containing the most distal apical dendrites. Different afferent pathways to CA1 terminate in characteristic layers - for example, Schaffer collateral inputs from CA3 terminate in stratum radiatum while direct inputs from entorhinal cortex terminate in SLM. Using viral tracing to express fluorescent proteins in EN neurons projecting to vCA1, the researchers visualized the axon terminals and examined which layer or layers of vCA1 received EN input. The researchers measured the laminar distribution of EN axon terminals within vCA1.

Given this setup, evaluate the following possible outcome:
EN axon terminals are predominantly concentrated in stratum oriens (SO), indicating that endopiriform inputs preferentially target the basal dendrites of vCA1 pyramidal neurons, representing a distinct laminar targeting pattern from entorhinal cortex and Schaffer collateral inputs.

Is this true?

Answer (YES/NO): NO